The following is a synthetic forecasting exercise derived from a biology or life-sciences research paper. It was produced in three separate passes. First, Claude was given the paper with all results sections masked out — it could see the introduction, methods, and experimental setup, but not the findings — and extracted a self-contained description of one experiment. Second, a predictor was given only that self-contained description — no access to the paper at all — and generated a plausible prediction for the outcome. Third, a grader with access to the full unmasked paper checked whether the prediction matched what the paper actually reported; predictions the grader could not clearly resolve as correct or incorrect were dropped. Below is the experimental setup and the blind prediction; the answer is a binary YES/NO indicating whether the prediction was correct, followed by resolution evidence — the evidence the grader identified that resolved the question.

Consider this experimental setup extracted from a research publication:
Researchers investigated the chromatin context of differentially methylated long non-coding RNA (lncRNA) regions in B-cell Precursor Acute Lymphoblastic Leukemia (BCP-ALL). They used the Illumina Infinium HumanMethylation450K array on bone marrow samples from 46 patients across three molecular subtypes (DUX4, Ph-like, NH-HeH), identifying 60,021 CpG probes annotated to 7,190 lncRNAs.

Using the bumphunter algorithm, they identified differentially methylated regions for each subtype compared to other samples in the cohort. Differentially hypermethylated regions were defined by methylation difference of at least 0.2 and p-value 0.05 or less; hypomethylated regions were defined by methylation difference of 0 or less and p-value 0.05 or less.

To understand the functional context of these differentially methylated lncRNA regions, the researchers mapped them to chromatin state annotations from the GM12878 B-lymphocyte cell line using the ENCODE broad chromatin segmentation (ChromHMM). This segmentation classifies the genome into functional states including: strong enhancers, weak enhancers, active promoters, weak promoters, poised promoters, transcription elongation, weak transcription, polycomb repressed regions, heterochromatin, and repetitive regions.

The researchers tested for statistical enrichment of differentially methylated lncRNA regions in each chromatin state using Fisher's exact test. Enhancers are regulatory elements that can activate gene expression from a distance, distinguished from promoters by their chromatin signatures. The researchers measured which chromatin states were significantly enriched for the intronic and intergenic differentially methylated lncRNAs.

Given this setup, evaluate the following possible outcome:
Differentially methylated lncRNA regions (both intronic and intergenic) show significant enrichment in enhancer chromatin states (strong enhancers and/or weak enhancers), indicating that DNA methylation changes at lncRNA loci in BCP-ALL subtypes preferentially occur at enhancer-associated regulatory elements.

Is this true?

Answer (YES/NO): YES